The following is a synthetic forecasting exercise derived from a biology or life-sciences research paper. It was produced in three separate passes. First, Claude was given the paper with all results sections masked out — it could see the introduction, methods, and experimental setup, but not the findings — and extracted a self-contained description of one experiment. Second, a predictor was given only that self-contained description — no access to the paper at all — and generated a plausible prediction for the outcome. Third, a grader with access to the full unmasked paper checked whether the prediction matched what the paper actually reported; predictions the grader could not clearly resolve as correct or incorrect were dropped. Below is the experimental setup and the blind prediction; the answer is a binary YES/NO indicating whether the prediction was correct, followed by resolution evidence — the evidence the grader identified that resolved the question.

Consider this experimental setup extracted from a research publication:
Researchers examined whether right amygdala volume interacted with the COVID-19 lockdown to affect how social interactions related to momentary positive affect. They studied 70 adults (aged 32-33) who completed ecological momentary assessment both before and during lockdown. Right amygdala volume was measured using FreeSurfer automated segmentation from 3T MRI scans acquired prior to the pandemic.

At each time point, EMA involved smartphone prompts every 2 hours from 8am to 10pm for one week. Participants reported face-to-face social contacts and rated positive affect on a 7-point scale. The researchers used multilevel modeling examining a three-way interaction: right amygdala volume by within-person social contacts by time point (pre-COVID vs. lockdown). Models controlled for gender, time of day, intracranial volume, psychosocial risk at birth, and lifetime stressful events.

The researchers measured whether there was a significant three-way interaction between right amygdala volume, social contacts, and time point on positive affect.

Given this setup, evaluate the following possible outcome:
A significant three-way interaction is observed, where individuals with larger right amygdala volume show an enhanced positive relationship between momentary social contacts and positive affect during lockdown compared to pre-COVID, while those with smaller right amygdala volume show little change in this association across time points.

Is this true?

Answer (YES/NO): NO